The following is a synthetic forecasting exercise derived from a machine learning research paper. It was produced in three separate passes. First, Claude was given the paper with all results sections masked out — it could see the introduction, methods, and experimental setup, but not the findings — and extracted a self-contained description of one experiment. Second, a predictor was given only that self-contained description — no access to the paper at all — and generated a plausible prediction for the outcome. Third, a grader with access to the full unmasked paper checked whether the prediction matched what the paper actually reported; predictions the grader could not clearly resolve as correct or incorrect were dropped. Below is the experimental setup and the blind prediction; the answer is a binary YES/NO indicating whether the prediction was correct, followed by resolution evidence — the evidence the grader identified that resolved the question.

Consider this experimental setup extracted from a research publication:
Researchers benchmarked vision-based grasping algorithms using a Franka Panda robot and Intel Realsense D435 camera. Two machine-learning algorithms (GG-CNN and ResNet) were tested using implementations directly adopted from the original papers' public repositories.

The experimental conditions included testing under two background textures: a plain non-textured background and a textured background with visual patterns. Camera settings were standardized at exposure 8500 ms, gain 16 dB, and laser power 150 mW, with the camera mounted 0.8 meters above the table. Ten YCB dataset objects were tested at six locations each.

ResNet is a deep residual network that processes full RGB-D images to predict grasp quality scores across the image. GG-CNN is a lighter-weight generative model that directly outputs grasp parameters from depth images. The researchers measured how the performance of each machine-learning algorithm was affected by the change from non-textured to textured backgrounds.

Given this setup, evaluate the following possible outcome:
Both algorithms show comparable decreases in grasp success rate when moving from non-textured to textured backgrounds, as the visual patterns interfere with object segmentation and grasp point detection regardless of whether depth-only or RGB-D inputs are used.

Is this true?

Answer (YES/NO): NO